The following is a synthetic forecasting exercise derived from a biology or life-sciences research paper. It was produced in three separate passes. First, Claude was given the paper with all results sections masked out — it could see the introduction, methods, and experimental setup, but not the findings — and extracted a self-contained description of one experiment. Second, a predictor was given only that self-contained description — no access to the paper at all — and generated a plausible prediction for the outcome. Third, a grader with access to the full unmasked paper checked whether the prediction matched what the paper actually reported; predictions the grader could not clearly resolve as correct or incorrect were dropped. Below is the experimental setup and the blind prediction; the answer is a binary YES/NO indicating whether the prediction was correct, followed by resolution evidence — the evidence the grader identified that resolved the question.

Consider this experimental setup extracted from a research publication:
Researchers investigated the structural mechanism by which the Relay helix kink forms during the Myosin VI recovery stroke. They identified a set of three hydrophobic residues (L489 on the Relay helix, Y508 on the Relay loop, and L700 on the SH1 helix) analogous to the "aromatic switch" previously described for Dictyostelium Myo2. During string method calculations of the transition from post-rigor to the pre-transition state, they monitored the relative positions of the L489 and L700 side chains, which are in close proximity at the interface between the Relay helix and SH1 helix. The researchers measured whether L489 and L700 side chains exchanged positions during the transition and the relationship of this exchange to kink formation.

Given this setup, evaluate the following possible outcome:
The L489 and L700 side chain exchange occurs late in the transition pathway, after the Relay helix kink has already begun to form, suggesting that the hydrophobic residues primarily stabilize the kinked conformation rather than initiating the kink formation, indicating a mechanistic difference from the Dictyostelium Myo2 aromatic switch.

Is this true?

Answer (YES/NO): YES